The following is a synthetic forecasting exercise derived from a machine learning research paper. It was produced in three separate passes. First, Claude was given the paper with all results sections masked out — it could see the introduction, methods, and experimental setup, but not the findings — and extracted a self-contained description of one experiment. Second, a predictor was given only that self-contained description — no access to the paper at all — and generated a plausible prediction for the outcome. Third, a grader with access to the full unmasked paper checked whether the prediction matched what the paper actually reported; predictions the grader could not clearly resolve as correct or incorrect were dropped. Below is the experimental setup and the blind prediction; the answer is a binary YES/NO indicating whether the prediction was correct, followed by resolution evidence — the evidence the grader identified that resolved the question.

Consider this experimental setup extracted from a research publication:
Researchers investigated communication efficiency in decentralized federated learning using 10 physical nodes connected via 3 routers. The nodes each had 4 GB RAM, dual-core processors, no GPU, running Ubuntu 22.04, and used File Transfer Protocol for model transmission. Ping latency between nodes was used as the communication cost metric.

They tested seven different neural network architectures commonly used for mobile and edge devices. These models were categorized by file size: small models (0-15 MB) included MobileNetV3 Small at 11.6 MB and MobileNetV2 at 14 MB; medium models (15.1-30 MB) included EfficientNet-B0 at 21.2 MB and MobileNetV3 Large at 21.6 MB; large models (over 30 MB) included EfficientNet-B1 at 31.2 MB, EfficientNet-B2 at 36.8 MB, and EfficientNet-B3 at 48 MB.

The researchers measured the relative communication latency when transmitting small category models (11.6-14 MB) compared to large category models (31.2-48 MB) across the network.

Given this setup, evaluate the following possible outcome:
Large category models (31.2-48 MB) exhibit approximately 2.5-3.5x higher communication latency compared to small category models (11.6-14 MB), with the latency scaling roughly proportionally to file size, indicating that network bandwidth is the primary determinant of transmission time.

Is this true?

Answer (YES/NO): NO